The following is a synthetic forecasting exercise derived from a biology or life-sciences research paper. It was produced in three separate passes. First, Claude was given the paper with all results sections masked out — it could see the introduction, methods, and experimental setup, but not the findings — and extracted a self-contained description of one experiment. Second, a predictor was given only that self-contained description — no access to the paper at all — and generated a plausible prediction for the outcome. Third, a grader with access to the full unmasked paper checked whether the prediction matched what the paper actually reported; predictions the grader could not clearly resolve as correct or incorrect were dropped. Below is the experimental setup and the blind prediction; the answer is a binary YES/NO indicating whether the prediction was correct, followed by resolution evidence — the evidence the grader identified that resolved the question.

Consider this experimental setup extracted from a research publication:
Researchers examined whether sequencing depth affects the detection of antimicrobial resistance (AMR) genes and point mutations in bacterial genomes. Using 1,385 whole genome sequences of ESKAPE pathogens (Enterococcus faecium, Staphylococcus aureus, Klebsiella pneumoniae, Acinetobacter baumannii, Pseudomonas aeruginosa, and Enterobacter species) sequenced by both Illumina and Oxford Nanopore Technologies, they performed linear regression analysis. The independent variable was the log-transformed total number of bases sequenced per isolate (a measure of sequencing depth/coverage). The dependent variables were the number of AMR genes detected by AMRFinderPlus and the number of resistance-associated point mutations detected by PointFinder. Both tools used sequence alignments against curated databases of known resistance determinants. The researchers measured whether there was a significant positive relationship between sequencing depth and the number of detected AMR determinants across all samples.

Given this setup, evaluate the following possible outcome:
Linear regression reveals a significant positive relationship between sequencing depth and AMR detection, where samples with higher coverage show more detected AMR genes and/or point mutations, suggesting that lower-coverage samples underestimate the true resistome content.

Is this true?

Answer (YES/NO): NO